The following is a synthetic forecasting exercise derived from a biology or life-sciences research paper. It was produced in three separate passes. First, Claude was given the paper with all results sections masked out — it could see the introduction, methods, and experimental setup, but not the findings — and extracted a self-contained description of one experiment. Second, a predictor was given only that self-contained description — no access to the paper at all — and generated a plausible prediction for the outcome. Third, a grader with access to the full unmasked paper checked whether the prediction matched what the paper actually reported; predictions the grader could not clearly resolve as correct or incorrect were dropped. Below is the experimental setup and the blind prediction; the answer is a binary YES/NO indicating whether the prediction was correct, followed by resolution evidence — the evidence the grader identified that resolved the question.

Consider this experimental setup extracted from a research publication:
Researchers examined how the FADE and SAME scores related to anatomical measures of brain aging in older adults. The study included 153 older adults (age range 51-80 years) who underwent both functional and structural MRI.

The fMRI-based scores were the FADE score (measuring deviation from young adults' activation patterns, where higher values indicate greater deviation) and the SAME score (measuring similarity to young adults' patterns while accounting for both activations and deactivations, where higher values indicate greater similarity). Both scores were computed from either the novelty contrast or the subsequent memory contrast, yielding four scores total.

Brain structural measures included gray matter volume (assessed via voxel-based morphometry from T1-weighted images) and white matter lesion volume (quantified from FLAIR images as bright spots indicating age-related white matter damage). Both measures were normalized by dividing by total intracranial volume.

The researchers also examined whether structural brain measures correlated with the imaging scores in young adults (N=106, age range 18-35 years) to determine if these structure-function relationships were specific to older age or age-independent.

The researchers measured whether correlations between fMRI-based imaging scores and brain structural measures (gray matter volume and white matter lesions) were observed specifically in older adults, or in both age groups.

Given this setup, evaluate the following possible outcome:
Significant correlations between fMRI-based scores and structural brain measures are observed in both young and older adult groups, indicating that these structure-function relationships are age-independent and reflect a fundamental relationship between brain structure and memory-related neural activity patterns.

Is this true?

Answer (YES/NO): NO